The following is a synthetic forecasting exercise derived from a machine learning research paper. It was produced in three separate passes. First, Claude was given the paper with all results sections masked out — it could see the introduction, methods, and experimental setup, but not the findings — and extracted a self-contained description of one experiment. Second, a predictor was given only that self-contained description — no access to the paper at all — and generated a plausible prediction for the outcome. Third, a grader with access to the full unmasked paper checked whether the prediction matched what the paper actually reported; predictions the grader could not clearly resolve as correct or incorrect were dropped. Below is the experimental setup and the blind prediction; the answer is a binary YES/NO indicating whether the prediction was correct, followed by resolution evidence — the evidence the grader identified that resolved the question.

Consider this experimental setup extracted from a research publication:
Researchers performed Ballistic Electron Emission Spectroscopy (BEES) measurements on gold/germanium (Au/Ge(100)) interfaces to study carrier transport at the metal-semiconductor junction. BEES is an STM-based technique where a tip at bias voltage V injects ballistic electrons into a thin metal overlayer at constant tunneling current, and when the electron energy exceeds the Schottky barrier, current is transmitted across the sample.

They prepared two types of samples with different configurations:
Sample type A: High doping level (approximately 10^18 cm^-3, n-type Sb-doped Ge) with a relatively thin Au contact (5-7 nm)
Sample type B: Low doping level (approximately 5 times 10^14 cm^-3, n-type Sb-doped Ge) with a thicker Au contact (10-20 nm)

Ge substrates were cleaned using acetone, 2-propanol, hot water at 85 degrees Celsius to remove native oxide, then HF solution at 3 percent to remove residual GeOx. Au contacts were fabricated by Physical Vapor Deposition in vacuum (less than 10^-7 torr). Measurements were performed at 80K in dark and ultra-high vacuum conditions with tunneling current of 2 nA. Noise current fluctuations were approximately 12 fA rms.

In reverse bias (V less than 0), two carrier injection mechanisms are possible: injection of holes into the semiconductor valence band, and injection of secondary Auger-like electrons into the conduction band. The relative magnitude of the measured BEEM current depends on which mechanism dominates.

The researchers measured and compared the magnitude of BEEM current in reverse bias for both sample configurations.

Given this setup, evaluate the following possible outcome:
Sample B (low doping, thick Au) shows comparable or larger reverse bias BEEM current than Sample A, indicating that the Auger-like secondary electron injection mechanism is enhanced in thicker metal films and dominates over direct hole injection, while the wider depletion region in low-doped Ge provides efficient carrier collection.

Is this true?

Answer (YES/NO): NO